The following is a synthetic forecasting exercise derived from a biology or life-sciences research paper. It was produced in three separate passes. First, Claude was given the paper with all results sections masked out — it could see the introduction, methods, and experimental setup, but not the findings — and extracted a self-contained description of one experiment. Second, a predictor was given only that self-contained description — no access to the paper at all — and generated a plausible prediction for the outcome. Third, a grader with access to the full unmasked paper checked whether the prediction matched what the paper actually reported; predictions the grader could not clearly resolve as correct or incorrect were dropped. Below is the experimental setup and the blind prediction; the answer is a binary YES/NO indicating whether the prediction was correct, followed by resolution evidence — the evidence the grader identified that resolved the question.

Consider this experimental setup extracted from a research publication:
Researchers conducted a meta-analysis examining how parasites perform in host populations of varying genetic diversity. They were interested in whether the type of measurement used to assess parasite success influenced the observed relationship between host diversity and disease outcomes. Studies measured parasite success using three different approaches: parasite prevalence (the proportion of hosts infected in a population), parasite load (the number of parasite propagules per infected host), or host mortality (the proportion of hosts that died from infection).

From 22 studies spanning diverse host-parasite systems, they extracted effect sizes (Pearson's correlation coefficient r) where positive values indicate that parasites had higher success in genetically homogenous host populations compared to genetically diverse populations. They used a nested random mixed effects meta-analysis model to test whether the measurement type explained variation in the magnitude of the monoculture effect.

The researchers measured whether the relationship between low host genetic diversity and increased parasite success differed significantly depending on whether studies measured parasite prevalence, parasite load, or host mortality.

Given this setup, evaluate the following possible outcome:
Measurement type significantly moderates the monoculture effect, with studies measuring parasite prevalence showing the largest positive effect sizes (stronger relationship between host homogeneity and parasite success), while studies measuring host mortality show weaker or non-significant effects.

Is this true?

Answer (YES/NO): NO